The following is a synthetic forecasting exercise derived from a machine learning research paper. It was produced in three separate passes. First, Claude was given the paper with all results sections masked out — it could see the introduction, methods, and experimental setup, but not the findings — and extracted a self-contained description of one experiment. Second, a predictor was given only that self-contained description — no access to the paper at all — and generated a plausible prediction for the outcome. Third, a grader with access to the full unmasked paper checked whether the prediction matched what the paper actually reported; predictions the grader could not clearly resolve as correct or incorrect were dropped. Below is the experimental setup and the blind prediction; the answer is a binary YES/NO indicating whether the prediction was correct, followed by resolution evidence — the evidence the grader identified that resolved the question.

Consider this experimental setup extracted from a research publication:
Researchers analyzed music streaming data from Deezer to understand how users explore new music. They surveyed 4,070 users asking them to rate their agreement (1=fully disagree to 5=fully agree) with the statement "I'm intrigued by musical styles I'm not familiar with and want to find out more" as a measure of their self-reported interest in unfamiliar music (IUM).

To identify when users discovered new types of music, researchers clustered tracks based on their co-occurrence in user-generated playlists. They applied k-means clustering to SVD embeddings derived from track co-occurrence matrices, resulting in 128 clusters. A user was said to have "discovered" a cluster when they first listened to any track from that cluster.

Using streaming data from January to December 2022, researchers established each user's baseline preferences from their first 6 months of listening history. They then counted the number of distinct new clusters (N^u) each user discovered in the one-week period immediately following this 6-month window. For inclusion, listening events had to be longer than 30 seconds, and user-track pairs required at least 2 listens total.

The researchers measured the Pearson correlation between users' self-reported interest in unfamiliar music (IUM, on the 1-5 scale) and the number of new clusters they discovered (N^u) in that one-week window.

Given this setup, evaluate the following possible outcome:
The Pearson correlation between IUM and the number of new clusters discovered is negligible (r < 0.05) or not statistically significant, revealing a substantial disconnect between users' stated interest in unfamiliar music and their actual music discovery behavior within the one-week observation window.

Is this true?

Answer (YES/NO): NO